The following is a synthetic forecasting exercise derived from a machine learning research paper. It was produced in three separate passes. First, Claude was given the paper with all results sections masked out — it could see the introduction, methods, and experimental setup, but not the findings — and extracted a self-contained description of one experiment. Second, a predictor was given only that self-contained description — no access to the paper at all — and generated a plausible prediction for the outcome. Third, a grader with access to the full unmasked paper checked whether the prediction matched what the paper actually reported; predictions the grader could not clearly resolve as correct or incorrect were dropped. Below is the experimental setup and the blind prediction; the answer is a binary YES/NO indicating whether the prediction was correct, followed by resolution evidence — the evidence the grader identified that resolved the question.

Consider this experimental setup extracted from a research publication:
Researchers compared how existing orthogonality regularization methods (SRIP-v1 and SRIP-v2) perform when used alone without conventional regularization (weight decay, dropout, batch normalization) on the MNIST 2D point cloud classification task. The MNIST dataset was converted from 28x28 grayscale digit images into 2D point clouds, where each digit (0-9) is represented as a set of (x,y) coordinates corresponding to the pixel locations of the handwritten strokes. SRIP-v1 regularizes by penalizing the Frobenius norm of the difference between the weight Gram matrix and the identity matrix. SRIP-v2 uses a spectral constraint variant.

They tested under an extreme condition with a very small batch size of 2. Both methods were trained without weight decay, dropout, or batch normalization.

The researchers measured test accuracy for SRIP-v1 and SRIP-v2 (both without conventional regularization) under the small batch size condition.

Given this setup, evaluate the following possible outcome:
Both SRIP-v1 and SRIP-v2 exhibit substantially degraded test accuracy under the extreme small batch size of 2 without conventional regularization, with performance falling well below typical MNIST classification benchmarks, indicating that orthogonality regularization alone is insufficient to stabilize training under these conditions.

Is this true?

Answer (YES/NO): NO